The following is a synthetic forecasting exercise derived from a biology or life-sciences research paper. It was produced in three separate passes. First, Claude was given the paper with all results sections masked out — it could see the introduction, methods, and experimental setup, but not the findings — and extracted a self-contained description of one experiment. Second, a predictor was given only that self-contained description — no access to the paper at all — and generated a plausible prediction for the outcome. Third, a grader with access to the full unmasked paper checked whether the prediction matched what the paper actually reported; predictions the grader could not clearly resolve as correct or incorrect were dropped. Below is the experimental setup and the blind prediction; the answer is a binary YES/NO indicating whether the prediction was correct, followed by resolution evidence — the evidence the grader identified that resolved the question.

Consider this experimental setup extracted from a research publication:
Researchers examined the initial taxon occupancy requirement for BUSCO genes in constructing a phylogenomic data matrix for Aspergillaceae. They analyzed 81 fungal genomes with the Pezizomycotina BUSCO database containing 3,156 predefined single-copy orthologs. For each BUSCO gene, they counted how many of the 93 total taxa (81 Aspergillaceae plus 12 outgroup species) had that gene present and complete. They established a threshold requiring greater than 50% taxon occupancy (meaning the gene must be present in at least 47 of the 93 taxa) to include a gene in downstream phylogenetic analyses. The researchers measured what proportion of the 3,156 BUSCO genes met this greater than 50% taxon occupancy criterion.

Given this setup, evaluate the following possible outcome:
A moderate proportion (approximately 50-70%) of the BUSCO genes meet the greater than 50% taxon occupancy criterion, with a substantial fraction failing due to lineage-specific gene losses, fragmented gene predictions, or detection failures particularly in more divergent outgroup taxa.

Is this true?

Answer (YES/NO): NO